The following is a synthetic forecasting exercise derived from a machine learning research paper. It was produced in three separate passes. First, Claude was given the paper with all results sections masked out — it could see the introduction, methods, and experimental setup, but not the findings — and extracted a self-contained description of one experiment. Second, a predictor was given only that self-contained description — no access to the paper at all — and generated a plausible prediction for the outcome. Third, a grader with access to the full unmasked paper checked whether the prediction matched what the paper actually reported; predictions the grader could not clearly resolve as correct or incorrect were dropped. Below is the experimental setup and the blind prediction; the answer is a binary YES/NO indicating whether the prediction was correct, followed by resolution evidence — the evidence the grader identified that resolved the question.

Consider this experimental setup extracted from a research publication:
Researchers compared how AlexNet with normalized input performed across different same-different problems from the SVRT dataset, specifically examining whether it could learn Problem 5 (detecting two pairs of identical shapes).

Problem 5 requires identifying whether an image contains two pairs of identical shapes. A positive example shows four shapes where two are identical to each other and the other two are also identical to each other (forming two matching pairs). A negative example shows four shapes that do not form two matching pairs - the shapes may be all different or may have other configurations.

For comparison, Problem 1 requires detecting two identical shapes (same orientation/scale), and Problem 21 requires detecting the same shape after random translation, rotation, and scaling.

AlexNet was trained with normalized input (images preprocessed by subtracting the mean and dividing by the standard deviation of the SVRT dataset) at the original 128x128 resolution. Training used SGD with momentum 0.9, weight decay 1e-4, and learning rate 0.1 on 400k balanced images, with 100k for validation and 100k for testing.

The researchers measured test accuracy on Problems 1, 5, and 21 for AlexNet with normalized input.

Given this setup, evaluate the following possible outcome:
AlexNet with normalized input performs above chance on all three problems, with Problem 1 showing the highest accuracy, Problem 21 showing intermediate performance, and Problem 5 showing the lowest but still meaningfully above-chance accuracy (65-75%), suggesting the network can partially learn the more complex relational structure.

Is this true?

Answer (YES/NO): NO